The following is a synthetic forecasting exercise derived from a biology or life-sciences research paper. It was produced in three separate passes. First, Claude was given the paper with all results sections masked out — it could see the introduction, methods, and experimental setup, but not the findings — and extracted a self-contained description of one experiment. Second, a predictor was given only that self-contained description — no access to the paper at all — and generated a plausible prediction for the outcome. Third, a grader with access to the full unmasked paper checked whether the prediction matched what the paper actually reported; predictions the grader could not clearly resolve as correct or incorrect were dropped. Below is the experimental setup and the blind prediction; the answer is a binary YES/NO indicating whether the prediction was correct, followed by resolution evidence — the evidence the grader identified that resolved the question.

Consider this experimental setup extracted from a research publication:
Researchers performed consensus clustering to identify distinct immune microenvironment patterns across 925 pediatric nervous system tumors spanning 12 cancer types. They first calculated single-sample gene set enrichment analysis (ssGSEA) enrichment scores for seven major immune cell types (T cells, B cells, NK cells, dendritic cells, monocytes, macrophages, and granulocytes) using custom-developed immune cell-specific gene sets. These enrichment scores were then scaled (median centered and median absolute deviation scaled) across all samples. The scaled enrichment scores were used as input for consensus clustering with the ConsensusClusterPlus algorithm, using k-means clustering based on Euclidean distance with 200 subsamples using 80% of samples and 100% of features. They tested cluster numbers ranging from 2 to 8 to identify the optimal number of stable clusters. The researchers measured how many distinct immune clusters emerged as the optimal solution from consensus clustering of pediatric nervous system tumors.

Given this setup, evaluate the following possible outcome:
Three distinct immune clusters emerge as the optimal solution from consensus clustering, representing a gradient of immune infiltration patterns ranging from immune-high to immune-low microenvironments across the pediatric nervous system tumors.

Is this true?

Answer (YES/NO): NO